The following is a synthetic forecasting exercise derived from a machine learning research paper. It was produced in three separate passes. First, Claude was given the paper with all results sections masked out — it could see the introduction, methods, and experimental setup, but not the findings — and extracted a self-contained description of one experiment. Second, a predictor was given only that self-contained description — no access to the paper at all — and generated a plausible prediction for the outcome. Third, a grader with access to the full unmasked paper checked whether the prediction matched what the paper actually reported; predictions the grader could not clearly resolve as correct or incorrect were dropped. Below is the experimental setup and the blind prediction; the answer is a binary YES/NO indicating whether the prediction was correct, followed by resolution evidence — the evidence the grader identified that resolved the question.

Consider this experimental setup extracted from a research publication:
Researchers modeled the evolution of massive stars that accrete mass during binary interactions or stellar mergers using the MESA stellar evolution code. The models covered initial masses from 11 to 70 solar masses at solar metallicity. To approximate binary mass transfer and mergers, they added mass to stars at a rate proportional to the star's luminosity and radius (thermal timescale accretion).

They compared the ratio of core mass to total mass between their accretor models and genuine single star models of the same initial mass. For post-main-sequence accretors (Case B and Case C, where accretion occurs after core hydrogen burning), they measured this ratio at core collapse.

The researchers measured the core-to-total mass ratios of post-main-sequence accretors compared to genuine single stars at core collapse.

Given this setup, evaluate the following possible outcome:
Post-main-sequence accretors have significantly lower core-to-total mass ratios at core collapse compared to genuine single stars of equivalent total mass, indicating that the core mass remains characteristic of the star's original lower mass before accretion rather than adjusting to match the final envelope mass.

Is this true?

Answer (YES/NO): YES